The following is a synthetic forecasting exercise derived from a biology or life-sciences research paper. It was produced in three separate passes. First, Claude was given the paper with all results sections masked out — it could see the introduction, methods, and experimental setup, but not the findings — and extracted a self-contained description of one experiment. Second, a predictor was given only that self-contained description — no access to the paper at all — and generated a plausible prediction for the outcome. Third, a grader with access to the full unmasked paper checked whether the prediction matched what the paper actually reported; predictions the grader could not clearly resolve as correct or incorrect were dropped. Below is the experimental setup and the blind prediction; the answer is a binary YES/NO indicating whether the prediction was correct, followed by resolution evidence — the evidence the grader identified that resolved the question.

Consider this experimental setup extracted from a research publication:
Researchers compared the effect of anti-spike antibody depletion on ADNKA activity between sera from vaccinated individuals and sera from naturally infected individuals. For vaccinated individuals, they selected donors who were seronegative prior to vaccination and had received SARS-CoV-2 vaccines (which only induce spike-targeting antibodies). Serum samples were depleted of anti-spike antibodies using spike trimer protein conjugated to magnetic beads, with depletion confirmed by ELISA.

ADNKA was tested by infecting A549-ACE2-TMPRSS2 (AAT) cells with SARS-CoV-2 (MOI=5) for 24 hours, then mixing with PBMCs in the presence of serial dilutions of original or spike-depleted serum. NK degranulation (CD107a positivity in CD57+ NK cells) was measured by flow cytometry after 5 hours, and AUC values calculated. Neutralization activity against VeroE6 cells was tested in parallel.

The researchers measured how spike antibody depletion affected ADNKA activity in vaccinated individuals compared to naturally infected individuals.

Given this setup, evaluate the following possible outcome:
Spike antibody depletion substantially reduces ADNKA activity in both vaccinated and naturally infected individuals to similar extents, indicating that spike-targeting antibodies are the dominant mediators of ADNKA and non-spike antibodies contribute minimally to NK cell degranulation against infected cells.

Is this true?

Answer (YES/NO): NO